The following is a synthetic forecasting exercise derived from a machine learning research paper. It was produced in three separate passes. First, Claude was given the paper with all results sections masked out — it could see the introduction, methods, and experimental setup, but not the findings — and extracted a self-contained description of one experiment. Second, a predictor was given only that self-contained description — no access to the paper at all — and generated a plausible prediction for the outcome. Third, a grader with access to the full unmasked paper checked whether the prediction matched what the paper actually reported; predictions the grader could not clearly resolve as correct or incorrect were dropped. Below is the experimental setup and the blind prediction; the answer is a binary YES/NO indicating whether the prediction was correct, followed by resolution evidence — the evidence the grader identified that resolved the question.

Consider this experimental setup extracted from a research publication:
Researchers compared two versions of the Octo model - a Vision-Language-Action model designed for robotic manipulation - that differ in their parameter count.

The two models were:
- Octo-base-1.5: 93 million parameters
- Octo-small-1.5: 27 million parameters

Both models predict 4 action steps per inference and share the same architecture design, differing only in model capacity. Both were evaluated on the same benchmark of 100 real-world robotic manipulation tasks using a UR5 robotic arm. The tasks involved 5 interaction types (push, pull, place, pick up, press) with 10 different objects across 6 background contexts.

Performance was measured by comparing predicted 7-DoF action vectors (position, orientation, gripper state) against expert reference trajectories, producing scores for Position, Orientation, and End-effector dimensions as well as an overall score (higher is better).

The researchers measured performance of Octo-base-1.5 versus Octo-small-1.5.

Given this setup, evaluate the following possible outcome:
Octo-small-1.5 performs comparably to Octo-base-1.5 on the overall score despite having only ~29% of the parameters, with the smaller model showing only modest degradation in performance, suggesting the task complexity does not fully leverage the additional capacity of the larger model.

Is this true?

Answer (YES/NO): NO